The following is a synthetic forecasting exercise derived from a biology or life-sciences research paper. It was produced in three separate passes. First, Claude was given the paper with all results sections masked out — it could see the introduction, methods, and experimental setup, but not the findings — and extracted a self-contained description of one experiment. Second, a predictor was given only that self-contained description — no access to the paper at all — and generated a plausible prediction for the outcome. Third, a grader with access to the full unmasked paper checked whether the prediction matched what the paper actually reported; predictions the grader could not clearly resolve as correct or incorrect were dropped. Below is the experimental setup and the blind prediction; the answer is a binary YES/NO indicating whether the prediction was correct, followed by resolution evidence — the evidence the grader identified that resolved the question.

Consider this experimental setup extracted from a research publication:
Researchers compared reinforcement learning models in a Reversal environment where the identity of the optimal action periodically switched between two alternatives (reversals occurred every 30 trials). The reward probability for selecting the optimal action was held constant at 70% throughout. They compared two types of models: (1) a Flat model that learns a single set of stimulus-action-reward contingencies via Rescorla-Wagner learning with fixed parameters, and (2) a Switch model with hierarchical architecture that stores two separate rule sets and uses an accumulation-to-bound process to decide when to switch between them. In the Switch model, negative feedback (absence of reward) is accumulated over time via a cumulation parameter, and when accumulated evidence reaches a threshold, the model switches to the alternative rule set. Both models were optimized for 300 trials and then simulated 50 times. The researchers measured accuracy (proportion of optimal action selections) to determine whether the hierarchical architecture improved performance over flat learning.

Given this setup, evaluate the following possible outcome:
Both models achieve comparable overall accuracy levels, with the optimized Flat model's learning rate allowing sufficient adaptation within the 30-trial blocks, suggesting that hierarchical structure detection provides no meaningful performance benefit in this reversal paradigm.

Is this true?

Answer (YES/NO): NO